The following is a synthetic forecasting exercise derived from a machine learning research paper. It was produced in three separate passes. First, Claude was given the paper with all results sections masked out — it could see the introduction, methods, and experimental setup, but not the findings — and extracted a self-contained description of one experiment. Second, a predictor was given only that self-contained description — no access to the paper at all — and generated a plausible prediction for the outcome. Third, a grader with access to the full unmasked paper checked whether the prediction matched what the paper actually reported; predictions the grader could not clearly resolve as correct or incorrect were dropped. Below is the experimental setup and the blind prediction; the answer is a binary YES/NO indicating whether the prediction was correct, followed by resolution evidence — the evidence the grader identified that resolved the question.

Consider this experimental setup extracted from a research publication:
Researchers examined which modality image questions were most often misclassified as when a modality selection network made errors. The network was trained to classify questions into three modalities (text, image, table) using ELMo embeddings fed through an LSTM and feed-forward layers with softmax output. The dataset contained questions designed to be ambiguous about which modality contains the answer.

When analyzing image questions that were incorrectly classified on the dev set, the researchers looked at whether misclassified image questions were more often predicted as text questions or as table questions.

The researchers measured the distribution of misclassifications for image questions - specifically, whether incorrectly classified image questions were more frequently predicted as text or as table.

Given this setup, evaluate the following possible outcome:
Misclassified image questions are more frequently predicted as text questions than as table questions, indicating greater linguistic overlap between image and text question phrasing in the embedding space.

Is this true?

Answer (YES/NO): YES